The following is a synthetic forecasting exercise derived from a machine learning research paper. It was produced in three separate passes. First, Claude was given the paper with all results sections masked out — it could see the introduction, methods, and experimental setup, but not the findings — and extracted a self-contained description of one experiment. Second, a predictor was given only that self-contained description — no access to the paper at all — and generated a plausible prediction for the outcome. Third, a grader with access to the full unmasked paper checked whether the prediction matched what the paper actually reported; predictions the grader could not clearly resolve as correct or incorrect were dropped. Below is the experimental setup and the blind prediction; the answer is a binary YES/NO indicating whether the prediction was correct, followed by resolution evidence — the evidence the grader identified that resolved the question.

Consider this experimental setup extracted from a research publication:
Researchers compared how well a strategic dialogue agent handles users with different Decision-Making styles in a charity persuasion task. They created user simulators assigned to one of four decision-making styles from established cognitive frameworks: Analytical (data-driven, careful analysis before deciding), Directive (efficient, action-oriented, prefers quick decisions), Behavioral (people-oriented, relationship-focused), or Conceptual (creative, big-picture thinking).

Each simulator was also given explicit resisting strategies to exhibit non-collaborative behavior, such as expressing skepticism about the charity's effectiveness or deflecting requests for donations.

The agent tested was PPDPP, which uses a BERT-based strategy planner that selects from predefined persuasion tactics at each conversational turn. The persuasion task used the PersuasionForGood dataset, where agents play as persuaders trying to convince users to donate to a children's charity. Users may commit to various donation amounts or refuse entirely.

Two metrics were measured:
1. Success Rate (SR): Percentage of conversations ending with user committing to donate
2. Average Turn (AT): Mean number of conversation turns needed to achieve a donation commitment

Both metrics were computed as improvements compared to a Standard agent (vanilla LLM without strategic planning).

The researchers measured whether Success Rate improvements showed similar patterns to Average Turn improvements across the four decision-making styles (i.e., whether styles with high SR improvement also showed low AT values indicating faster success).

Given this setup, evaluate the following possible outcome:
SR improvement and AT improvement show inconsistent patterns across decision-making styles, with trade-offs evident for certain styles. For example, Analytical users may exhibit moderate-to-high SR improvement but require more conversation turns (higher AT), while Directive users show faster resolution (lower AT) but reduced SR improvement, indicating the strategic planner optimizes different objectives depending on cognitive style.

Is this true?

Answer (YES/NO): NO